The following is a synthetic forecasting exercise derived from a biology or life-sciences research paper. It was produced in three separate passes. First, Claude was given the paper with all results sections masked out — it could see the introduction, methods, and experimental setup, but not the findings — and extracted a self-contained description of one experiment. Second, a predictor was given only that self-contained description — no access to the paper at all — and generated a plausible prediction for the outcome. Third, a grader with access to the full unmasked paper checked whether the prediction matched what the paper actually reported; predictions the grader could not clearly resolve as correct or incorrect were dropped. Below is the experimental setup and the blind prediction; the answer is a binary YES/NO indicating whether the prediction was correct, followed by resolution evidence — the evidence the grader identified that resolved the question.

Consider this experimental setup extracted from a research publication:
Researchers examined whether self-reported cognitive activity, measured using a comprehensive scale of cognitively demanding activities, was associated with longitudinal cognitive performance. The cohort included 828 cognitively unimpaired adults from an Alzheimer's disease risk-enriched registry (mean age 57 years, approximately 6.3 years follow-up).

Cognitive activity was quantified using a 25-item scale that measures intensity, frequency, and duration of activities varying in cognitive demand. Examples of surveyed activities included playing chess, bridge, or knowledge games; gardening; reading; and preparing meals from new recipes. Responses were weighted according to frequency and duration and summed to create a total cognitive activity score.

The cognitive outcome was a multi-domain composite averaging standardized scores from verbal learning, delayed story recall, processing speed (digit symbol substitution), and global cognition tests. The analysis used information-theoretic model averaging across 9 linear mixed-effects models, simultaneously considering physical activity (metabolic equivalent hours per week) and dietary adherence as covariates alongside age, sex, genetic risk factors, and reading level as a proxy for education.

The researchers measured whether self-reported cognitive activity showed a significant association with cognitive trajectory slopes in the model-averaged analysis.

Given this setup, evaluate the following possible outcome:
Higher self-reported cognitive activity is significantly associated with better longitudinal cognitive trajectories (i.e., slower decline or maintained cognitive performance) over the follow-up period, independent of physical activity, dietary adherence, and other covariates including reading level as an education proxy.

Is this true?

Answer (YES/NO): NO